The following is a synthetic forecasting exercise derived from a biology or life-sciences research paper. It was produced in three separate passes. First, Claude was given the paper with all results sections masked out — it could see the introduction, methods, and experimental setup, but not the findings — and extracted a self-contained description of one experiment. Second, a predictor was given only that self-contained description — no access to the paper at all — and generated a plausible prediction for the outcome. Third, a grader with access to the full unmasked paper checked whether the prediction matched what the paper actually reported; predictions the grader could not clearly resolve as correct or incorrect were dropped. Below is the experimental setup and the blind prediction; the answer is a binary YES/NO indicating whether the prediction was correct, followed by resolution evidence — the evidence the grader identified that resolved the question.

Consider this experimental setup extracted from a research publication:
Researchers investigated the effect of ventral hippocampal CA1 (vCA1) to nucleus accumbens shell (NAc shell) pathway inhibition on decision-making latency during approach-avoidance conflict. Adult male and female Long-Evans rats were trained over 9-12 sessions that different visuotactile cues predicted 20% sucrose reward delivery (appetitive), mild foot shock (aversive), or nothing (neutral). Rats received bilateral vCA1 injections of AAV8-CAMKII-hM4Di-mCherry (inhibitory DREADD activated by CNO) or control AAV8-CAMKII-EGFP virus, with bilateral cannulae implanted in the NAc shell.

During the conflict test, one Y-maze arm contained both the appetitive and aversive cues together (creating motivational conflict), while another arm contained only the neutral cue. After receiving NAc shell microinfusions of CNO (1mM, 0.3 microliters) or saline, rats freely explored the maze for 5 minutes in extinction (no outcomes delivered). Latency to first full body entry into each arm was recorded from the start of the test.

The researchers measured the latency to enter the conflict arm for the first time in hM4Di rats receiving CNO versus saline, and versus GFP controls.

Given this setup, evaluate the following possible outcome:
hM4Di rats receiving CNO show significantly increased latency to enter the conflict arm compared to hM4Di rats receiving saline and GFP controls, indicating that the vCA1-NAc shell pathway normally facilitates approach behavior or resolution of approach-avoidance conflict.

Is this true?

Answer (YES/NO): NO